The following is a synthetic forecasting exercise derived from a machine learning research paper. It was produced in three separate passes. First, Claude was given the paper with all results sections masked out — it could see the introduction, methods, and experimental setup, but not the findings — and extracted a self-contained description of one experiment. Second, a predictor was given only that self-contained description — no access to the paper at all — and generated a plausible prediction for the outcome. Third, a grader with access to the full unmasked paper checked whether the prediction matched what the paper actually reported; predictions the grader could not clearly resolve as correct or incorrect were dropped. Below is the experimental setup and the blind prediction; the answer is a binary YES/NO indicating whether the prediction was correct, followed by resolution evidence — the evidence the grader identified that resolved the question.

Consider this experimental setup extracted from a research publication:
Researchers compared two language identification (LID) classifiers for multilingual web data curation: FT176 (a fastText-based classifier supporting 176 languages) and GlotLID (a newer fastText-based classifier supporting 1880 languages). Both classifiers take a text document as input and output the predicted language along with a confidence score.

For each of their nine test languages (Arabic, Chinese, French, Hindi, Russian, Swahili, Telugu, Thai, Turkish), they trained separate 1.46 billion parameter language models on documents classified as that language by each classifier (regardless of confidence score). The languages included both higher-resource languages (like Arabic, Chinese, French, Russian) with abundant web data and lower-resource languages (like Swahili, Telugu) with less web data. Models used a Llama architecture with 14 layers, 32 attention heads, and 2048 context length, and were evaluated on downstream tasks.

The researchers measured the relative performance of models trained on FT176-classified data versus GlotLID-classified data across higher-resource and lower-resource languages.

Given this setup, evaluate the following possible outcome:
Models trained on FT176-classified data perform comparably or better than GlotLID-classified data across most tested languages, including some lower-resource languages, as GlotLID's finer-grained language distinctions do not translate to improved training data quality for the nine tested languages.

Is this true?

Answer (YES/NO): NO